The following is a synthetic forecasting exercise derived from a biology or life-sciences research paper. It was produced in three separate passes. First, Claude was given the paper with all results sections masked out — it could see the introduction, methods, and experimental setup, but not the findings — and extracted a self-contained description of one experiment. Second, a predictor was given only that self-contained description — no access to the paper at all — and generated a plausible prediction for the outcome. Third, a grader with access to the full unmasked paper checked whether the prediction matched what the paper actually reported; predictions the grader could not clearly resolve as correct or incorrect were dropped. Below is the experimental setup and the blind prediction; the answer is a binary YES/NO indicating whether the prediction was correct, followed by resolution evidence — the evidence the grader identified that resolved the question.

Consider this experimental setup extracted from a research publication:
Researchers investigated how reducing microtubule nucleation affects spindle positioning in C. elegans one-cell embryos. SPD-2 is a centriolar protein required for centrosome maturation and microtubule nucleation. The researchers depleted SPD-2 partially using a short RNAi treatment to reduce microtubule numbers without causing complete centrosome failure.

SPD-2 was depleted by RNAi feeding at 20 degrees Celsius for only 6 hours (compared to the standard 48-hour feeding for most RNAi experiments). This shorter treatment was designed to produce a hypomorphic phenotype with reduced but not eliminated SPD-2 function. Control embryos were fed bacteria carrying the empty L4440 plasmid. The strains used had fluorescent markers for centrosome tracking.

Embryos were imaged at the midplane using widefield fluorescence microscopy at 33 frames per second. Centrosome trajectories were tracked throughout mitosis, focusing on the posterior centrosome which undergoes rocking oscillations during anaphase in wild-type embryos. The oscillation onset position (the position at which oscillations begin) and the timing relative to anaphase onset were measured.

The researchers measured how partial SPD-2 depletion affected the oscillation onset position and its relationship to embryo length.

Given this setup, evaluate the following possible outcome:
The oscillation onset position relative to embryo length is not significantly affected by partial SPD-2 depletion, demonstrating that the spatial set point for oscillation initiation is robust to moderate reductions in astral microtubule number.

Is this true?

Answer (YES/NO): NO